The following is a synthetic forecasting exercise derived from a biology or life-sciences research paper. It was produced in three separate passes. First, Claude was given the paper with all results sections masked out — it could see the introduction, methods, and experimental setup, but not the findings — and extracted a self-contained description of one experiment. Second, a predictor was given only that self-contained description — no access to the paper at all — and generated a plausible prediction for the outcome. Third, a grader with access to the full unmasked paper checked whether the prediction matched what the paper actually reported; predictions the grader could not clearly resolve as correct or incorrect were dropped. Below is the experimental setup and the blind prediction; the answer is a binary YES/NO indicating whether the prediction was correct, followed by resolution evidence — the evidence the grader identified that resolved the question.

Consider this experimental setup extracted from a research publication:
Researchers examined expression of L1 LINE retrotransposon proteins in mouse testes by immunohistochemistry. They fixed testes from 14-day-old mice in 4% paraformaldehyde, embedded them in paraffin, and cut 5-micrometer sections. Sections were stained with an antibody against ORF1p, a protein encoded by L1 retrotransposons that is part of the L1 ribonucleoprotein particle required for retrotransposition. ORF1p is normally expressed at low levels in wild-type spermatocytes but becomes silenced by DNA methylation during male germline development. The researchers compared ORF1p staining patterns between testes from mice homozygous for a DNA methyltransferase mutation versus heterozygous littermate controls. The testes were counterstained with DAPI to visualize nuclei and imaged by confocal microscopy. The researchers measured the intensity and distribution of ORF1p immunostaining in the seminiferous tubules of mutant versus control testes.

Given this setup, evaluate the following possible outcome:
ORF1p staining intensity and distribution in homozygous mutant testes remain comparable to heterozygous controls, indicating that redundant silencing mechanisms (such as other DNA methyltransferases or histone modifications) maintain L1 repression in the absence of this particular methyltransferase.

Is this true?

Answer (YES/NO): NO